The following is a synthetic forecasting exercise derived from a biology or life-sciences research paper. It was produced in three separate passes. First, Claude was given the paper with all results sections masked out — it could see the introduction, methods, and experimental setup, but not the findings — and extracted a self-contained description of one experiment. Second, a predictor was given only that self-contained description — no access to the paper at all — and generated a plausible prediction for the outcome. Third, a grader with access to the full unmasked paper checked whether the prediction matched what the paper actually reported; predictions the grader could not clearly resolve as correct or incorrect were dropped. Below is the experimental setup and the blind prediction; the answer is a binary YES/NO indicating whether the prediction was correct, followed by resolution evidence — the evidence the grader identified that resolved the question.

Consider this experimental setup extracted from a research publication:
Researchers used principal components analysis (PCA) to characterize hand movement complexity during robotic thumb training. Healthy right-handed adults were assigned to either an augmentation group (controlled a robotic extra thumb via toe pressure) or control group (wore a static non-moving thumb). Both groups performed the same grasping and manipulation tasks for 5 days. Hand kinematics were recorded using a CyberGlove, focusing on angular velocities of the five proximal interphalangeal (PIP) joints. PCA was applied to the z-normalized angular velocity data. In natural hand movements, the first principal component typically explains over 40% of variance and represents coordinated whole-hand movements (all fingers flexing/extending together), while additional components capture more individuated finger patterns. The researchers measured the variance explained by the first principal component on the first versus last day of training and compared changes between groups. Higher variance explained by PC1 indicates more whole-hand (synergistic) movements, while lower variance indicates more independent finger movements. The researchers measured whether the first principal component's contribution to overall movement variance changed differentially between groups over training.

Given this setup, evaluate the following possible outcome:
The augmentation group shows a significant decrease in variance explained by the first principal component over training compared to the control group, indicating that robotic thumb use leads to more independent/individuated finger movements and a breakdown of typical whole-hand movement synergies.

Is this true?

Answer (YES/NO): NO